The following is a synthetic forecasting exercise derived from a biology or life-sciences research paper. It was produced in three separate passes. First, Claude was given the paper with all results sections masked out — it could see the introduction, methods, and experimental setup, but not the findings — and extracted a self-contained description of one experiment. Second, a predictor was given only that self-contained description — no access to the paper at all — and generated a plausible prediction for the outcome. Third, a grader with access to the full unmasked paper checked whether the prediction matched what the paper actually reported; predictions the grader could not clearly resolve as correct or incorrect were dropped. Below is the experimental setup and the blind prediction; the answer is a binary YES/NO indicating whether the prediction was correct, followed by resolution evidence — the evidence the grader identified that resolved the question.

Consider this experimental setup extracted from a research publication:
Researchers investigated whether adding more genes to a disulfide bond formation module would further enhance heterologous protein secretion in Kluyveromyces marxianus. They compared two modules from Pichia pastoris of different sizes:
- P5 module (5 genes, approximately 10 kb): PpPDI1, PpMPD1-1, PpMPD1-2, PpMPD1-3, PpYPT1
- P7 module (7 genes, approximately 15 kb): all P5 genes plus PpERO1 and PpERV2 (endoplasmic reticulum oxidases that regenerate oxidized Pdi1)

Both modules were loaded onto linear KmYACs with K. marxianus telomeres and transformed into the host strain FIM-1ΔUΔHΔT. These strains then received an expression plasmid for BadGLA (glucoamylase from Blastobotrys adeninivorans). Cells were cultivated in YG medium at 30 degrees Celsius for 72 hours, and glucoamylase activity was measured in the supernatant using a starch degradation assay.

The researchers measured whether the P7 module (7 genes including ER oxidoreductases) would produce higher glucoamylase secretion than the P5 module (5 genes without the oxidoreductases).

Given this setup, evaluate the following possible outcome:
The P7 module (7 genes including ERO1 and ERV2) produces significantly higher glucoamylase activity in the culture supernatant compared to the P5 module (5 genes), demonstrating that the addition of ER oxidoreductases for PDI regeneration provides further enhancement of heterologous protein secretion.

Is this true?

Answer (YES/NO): NO